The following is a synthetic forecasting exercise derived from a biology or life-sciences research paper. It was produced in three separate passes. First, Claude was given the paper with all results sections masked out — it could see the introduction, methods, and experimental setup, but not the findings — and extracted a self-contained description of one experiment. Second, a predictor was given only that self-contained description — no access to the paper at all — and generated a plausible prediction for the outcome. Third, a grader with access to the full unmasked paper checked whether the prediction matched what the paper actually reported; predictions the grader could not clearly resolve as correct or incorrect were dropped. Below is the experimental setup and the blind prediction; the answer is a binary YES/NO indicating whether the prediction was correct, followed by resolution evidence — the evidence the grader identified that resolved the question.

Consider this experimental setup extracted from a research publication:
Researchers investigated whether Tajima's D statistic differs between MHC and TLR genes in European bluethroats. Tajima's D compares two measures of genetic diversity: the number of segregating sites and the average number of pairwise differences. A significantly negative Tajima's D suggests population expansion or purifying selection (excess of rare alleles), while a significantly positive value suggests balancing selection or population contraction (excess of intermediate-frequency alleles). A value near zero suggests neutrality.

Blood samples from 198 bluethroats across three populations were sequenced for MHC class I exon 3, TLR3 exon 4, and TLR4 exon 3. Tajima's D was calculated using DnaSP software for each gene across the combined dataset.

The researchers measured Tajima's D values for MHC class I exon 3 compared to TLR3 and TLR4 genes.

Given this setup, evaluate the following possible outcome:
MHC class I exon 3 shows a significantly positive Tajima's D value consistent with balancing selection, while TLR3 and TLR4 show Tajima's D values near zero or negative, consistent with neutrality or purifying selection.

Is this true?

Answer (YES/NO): NO